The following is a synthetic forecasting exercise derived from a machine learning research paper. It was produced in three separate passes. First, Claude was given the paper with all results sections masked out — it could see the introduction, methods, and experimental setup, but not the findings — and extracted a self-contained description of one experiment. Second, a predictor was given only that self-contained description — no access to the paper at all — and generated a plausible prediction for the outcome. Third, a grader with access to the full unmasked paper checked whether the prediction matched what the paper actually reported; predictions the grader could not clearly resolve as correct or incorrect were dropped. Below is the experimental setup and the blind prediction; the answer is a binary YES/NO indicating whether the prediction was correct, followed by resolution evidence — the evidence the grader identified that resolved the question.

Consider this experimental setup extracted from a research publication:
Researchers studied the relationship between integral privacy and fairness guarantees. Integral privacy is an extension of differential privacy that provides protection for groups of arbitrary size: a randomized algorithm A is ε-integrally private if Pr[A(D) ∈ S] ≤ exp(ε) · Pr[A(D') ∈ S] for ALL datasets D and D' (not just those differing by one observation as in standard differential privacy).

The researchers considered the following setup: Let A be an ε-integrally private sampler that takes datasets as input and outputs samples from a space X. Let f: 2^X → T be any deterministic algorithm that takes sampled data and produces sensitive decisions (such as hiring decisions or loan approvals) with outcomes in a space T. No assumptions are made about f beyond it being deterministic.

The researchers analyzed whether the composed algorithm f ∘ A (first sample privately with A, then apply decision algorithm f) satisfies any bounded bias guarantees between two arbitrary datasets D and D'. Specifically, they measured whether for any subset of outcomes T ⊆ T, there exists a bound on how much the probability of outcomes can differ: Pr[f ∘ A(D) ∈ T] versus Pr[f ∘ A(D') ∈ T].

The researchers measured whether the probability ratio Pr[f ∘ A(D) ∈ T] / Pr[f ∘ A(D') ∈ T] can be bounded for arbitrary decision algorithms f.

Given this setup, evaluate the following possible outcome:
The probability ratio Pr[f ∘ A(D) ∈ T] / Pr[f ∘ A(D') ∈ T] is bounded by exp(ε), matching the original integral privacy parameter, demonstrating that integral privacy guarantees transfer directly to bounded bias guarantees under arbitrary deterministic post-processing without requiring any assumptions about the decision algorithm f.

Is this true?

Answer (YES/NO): YES